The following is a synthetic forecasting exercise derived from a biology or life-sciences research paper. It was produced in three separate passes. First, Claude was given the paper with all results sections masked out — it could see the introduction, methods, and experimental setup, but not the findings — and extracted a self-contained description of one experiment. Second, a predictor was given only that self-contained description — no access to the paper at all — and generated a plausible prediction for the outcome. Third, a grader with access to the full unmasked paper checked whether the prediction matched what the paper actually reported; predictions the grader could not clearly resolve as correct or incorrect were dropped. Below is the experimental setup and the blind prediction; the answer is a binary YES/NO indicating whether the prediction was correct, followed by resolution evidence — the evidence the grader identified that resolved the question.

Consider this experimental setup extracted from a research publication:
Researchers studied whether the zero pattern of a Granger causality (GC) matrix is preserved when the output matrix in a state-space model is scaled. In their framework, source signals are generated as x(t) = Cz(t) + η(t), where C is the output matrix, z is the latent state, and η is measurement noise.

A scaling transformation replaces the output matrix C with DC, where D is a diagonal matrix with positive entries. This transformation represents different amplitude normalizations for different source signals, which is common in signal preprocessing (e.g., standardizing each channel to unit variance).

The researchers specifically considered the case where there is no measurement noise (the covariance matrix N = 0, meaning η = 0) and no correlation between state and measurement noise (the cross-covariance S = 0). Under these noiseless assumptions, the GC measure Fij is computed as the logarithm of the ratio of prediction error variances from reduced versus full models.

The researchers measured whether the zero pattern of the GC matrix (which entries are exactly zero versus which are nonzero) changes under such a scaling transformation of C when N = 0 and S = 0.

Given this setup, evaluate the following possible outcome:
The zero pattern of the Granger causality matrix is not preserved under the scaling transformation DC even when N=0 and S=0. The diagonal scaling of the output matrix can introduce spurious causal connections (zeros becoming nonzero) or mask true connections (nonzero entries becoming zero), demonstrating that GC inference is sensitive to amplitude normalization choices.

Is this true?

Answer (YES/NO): NO